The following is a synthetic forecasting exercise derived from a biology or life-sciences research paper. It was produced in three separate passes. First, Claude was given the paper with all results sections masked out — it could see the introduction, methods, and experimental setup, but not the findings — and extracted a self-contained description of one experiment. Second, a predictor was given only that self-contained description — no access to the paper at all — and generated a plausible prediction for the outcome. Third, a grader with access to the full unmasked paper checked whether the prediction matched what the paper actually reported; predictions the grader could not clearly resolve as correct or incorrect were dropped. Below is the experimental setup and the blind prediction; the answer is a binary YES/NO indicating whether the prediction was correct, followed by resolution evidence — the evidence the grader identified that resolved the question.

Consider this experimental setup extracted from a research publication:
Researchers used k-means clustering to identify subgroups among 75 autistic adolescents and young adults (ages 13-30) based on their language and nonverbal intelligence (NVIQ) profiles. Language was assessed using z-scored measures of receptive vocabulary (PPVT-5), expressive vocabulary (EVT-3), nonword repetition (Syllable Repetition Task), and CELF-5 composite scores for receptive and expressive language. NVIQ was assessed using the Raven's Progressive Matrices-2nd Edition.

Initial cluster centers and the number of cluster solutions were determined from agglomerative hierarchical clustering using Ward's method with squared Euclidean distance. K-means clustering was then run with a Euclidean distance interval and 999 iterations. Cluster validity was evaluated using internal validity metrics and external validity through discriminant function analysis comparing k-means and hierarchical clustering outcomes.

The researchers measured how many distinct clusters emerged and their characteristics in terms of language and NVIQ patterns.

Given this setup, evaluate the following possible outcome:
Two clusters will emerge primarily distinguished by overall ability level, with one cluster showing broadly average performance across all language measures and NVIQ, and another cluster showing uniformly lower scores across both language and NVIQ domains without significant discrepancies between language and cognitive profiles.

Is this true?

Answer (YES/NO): NO